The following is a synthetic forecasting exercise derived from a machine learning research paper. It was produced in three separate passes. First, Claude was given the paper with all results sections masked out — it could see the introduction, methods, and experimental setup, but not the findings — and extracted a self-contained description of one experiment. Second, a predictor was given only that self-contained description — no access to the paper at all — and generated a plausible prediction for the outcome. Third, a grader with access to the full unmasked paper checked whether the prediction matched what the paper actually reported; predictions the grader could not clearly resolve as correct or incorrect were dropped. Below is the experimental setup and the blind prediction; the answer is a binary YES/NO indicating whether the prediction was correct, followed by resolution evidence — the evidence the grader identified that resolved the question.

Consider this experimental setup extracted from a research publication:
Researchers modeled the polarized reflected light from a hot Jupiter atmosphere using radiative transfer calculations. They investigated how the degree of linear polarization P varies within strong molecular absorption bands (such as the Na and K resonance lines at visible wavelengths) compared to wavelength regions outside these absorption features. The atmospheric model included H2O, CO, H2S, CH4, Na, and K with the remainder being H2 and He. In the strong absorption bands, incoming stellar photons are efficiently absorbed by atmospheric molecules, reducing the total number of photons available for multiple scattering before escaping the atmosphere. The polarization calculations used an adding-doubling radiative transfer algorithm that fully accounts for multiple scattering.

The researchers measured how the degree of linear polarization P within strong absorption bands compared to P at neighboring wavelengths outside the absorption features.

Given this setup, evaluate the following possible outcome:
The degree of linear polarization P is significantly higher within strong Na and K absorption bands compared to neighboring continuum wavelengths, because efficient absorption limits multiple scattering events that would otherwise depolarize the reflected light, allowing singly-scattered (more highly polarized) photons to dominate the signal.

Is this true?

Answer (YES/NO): YES